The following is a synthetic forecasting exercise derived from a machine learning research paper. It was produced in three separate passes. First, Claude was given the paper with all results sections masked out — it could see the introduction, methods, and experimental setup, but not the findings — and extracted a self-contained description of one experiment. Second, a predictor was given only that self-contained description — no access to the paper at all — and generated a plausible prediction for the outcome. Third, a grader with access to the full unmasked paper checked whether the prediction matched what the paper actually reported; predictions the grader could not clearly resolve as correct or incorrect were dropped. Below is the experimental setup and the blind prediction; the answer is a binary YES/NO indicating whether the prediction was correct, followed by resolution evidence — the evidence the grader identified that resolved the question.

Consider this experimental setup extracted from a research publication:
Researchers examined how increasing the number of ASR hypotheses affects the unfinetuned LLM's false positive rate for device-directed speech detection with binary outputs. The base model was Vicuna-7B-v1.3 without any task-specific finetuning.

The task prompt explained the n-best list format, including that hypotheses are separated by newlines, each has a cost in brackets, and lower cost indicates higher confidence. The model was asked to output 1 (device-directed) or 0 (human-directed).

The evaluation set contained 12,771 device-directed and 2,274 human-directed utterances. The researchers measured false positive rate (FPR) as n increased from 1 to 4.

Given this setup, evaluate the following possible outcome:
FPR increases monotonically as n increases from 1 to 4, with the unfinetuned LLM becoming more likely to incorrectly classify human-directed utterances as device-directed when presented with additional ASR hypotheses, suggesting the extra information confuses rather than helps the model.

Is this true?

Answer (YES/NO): YES